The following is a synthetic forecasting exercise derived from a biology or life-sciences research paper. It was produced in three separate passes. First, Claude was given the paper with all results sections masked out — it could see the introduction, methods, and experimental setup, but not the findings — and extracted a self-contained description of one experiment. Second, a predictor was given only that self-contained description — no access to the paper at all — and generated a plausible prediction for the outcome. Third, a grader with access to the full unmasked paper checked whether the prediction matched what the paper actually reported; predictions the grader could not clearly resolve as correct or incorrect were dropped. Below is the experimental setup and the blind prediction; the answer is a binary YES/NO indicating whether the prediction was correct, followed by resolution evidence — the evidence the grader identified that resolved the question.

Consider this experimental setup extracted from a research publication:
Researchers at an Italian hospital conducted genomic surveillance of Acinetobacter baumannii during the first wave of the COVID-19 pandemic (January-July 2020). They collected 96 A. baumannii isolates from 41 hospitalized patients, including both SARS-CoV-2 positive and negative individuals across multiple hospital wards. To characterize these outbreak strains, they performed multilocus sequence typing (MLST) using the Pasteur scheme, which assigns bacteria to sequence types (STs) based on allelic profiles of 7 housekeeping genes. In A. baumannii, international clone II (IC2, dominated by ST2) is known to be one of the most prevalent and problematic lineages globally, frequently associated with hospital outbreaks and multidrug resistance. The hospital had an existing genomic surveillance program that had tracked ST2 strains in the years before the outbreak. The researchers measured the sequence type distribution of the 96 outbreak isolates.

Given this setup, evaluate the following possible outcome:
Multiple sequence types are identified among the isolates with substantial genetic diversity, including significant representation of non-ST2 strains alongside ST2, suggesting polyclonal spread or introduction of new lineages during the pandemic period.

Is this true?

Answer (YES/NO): NO